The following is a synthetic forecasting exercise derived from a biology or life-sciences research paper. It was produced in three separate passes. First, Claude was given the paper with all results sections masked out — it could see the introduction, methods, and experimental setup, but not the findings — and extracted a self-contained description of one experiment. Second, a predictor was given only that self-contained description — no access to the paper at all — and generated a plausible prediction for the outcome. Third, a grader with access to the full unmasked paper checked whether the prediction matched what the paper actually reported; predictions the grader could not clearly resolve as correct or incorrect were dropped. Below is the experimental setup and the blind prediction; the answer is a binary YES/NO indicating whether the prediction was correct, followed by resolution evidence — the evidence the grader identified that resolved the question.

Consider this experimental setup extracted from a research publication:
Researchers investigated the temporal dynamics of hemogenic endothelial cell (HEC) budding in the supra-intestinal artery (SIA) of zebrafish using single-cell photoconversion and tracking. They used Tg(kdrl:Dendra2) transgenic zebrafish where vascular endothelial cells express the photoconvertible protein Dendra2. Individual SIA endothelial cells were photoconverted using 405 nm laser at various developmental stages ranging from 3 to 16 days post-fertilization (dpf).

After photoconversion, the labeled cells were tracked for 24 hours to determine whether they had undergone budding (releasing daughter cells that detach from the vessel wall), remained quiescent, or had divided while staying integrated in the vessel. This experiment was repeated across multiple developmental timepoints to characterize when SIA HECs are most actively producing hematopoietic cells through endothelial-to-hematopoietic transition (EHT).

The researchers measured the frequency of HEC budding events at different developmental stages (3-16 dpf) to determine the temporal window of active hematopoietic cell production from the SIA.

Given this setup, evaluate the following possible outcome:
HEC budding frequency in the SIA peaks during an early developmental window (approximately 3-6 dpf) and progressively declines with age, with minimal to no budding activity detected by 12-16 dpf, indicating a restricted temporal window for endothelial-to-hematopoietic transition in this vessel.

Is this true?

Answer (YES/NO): NO